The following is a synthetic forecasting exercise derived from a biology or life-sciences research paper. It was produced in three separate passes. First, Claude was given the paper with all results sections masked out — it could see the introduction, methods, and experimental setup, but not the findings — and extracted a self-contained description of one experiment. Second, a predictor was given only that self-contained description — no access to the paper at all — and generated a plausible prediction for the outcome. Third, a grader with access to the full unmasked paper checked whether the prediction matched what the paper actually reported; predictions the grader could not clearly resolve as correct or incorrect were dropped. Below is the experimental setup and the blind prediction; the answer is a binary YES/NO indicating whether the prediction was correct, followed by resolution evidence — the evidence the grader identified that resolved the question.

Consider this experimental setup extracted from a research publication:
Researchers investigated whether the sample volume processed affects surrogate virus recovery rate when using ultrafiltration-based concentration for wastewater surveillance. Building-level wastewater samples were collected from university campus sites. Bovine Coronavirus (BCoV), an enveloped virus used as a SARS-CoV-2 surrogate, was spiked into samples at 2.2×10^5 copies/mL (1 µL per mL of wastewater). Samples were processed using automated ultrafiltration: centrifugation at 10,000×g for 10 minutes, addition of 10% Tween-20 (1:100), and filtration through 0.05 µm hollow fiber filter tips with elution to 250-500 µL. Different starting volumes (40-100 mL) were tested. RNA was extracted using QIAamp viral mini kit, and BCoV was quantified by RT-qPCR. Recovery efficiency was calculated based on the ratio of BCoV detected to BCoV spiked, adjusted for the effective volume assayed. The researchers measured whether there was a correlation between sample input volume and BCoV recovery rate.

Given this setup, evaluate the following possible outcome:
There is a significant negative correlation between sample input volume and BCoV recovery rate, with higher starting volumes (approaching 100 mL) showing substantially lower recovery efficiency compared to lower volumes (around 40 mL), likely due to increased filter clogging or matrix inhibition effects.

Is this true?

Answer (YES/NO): NO